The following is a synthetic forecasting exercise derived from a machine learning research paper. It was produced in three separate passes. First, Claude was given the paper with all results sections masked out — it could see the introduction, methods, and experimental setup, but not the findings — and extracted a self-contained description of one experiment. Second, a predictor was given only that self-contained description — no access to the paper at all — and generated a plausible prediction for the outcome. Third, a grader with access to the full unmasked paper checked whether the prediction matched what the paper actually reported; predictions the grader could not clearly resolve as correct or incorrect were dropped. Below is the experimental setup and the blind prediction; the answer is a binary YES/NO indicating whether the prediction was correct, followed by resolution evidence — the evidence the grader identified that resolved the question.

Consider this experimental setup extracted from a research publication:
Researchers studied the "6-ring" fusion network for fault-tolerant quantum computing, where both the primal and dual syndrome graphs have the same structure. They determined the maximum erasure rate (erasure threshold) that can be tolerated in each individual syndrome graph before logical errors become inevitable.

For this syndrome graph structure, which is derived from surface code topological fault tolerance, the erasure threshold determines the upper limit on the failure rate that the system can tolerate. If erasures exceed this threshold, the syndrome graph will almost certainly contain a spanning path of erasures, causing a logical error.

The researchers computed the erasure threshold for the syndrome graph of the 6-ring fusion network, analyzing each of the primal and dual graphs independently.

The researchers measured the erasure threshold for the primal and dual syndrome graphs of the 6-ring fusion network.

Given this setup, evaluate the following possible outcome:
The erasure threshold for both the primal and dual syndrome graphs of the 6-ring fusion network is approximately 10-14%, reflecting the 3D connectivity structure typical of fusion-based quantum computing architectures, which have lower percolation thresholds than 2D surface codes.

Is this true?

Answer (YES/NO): YES